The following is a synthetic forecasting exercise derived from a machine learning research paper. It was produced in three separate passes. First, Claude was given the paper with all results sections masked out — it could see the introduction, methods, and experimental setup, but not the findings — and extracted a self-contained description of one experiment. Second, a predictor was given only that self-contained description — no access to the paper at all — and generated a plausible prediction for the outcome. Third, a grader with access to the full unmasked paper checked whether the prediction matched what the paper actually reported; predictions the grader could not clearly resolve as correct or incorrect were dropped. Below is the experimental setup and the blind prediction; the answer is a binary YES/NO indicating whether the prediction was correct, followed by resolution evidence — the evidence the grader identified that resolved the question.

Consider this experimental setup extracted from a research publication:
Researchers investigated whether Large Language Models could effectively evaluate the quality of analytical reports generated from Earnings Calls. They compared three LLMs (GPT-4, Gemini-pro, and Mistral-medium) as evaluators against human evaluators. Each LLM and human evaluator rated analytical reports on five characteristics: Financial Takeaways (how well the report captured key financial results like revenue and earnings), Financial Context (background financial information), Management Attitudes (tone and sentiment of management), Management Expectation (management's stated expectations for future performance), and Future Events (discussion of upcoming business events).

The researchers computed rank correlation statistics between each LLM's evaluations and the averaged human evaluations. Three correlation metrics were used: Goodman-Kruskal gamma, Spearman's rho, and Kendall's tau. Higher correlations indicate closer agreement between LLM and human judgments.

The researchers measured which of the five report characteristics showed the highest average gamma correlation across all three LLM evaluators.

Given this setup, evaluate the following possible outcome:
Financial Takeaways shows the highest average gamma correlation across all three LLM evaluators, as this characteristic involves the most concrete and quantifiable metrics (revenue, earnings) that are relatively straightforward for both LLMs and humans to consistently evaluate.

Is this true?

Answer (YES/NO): NO